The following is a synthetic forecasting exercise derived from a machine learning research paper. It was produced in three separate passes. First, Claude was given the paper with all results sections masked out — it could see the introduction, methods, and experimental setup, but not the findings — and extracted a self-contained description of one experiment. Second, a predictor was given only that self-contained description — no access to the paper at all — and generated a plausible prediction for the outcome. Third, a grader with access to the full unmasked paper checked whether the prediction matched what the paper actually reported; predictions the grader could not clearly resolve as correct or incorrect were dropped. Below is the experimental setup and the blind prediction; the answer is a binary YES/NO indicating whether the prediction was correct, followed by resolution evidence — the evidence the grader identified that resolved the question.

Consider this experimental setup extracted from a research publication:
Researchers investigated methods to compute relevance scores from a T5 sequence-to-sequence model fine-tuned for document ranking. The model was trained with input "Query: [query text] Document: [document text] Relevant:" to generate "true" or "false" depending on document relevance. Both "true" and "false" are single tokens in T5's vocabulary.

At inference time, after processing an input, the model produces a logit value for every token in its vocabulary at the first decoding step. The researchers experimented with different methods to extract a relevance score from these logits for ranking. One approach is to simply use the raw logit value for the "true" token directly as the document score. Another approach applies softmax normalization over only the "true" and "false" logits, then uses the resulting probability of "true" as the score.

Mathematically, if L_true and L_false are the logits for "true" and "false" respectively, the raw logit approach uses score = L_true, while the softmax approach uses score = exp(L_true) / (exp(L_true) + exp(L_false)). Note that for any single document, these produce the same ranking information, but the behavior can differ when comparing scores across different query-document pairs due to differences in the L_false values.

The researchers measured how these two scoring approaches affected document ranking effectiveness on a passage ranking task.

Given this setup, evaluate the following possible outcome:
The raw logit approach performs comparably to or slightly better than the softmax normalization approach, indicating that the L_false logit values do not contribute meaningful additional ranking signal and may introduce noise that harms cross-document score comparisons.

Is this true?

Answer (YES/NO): NO